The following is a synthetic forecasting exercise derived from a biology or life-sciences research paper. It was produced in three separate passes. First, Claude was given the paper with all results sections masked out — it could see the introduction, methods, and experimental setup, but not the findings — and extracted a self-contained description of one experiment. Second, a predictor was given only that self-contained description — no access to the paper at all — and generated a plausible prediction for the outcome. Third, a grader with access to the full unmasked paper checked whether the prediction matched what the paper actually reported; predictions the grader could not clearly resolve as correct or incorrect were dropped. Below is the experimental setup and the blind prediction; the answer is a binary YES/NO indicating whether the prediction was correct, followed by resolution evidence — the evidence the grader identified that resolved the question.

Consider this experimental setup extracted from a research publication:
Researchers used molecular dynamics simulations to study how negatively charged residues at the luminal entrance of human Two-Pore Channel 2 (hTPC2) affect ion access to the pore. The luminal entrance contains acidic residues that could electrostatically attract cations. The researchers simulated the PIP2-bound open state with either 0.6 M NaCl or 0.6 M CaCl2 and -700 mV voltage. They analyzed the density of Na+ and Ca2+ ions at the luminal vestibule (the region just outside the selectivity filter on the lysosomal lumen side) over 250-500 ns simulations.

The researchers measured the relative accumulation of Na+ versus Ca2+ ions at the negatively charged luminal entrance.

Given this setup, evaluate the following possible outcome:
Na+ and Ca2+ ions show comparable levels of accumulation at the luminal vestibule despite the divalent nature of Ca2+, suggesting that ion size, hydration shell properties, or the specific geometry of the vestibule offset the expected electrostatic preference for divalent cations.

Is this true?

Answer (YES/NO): NO